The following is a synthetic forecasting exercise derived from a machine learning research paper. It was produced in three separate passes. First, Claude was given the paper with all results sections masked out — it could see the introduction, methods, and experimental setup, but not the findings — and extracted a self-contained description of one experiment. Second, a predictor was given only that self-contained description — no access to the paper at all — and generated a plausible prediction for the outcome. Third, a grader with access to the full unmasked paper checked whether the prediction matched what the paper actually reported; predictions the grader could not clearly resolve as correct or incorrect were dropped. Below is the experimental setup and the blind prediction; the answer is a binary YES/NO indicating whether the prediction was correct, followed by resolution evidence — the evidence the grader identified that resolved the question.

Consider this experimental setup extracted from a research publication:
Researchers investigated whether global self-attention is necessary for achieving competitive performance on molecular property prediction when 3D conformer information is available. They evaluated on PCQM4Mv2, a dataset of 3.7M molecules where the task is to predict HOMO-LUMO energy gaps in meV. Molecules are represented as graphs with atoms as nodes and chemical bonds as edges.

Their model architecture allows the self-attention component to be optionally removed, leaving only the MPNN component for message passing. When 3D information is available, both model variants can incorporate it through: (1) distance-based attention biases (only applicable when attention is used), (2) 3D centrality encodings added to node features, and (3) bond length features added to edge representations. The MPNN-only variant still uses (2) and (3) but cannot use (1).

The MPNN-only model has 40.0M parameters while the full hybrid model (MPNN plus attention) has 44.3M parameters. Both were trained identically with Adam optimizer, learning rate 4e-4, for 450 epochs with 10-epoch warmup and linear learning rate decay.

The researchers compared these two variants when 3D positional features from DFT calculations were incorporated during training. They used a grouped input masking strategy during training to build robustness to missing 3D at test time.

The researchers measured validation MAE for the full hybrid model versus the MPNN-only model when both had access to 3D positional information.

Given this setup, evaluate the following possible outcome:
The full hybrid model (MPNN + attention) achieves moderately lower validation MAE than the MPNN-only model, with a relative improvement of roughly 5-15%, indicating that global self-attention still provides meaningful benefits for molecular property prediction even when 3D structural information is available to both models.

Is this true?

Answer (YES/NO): NO